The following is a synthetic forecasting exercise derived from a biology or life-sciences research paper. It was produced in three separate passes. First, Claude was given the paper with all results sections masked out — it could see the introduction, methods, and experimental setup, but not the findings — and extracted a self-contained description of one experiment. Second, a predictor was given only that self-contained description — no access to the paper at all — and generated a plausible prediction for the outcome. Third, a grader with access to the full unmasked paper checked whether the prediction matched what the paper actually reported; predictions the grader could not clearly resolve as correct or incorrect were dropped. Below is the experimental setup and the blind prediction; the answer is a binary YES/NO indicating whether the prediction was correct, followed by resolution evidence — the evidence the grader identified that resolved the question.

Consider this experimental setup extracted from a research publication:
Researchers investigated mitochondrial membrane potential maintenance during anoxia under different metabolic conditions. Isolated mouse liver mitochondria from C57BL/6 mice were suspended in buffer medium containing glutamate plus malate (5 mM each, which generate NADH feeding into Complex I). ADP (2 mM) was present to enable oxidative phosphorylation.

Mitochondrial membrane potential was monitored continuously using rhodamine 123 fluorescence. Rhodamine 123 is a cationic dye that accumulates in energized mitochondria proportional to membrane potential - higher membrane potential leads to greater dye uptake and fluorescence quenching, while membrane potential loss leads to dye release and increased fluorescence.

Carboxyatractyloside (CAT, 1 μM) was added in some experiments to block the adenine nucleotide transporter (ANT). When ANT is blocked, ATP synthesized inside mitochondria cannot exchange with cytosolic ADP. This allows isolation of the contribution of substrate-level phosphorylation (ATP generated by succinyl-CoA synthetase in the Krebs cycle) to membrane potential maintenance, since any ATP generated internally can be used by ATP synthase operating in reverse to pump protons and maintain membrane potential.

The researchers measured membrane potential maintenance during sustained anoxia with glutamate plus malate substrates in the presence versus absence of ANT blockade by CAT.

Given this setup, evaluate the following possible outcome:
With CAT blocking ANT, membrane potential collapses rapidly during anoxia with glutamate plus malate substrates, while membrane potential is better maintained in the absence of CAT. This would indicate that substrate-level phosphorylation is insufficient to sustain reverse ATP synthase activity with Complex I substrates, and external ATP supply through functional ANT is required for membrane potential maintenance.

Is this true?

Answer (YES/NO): NO